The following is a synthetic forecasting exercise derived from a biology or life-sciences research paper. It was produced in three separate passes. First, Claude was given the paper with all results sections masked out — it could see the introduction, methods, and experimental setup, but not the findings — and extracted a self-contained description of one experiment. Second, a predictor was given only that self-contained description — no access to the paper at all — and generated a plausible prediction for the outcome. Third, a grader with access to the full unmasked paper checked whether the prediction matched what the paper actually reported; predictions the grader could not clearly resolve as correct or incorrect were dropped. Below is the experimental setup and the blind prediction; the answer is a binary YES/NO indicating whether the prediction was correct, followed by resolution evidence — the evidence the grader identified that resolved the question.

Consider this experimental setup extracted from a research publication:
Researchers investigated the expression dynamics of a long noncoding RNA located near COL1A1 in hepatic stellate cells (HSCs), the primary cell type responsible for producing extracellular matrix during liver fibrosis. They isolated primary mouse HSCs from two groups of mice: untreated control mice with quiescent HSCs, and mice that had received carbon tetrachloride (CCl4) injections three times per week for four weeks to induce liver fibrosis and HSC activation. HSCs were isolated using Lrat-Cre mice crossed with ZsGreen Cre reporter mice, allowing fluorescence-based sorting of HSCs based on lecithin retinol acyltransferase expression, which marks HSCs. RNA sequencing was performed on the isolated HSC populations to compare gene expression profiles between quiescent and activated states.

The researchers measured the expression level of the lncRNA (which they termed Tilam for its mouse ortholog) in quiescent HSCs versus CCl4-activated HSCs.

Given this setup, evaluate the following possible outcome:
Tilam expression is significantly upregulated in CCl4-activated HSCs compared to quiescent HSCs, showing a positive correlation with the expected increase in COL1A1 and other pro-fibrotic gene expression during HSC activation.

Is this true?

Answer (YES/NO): YES